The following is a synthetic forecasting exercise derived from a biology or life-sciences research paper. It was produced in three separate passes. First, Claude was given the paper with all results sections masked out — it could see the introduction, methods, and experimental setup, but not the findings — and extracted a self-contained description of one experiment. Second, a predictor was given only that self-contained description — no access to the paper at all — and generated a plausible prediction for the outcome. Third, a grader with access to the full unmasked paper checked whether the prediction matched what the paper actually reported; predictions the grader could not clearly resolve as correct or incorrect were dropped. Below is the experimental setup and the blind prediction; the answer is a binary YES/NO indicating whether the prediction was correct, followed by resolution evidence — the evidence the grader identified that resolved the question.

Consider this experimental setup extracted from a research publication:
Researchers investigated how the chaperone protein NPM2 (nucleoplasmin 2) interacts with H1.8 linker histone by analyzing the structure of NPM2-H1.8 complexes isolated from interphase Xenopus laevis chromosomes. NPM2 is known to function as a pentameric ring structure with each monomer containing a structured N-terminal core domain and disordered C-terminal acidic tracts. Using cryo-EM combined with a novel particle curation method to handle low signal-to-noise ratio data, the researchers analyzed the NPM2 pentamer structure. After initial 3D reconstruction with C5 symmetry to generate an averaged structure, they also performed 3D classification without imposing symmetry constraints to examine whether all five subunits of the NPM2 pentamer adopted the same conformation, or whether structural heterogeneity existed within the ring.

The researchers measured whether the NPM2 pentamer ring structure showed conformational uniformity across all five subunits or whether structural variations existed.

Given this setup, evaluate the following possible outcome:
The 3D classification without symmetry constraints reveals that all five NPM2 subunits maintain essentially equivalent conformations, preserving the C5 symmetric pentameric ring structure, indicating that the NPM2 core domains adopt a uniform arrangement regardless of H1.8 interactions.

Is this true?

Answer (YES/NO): NO